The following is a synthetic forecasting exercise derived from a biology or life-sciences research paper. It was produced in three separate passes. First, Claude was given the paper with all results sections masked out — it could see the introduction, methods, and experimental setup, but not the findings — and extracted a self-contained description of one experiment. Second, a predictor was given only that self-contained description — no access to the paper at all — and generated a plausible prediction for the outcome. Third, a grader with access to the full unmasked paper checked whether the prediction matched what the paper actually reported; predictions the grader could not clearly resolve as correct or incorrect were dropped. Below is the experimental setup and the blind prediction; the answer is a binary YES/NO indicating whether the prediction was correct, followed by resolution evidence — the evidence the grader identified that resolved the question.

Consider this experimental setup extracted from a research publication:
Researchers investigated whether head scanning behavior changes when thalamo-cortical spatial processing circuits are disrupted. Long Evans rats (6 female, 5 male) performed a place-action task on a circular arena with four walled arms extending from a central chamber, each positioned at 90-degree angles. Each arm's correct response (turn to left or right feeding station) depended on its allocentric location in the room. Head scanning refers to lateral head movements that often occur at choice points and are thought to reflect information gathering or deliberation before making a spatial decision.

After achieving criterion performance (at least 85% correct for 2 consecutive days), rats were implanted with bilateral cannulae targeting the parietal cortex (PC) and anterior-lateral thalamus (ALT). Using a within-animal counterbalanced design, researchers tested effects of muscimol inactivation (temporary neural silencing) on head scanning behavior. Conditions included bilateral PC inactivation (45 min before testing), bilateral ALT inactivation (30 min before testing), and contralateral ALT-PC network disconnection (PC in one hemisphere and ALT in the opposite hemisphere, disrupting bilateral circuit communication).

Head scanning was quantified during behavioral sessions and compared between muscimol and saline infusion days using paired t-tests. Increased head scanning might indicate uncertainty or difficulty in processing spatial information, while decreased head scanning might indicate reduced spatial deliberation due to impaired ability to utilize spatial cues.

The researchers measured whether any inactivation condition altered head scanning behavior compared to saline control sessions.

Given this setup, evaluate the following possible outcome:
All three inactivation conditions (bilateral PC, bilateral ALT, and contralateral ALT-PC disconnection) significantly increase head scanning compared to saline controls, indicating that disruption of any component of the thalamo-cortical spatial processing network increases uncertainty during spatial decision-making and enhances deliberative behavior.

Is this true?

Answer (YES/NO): NO